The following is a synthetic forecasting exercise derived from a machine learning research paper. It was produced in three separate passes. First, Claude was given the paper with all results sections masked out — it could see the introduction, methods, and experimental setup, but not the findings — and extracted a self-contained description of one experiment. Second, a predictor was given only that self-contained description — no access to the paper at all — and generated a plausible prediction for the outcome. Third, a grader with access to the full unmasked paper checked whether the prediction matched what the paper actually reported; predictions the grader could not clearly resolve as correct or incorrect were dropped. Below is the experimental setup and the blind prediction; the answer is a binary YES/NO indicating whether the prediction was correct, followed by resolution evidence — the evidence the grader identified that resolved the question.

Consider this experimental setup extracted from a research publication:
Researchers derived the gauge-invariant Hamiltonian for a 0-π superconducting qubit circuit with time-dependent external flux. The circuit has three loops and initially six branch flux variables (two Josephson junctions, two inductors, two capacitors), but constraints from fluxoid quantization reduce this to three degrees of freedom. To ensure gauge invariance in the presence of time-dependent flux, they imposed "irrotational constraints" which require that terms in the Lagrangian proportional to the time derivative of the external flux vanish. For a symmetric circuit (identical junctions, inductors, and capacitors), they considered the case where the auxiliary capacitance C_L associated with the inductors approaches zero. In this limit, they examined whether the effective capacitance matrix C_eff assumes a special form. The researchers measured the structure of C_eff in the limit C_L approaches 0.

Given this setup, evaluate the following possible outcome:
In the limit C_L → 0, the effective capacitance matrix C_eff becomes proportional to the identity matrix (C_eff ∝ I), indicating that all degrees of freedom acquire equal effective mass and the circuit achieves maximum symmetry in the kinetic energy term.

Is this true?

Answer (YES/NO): NO